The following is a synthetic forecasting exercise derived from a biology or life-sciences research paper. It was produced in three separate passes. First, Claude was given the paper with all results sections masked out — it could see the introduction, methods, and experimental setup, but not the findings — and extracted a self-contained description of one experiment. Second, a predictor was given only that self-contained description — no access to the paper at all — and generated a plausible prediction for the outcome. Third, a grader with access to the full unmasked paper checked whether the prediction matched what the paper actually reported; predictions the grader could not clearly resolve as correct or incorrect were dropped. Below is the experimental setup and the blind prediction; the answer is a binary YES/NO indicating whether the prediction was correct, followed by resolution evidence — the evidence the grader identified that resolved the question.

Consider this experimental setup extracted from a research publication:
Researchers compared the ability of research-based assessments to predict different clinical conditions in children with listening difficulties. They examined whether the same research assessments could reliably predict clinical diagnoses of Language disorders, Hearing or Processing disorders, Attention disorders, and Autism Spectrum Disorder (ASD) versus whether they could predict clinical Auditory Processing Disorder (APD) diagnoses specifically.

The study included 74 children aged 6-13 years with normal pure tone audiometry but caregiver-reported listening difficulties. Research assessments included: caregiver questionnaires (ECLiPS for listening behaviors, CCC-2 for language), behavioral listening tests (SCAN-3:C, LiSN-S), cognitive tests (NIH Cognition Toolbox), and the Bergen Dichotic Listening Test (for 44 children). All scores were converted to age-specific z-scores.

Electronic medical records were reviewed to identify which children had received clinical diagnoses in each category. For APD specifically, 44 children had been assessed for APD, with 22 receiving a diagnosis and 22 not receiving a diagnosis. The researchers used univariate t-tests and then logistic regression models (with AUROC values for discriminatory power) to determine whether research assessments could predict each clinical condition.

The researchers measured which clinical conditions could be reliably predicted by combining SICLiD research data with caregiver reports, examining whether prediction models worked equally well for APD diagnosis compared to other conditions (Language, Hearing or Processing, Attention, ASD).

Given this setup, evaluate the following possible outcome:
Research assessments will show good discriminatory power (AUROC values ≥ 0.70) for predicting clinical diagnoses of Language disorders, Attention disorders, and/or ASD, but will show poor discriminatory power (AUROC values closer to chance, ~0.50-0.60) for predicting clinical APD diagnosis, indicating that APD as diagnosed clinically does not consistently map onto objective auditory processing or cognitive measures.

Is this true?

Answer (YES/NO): YES